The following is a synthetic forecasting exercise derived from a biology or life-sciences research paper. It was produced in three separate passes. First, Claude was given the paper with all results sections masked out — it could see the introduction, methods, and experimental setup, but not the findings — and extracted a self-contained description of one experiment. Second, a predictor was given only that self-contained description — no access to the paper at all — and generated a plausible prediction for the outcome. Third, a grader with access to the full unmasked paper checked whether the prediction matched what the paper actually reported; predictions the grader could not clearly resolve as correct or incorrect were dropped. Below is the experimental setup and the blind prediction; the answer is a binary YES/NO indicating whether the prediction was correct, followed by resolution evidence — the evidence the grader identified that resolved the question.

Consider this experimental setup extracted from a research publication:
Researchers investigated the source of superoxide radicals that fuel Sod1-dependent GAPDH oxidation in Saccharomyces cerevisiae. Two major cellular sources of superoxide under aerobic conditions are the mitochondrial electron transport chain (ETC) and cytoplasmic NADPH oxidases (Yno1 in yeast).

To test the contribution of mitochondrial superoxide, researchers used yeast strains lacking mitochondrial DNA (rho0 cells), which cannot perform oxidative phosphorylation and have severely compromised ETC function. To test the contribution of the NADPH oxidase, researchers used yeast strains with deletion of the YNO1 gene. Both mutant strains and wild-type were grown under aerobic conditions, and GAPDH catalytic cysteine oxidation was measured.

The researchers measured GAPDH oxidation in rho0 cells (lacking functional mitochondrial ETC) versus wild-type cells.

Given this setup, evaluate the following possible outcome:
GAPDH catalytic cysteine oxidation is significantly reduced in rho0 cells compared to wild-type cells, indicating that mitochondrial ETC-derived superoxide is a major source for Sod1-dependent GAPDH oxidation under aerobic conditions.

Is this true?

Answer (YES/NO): YES